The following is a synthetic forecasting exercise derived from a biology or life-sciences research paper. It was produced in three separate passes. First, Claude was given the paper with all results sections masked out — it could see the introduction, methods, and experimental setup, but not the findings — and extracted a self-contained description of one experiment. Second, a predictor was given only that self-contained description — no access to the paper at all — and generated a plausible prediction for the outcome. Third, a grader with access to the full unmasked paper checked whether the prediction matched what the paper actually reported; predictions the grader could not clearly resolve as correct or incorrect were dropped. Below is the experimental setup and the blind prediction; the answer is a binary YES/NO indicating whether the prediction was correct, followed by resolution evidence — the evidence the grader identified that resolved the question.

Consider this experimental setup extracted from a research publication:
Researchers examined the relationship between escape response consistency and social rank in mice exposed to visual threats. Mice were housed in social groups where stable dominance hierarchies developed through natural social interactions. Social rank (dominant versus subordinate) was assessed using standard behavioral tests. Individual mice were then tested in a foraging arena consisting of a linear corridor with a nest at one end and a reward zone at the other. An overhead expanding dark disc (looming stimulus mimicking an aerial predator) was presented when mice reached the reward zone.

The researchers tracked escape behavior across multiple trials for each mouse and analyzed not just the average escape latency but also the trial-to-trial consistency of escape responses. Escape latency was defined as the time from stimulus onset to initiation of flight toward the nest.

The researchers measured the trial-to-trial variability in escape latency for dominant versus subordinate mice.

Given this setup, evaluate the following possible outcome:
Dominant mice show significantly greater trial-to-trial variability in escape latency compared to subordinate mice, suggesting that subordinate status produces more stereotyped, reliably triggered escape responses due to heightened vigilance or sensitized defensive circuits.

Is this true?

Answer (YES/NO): NO